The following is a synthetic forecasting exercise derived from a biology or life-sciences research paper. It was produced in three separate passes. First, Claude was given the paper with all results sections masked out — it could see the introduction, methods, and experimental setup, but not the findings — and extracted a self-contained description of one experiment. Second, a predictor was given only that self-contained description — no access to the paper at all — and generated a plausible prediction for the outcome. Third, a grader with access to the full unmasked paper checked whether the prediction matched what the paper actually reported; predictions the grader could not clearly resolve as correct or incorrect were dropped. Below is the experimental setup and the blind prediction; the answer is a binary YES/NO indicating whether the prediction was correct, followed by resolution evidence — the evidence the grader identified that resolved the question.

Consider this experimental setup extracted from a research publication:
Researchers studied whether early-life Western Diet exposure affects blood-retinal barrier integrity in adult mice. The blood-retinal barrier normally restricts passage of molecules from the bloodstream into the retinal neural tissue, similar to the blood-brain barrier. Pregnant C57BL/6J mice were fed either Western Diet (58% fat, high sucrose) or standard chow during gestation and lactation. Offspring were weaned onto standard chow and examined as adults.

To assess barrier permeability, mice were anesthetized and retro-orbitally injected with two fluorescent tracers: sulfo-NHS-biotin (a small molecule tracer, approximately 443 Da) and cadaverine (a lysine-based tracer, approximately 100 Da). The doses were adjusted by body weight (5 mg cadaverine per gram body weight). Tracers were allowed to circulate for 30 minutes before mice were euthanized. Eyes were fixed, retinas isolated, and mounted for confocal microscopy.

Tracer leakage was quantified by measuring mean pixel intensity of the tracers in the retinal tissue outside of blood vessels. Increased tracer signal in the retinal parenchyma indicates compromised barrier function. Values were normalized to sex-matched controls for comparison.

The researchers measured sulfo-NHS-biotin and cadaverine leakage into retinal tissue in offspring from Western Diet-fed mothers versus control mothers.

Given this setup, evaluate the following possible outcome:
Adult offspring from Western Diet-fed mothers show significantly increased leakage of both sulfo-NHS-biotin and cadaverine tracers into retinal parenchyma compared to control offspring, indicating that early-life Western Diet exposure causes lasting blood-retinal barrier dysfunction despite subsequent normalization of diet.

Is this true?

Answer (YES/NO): NO